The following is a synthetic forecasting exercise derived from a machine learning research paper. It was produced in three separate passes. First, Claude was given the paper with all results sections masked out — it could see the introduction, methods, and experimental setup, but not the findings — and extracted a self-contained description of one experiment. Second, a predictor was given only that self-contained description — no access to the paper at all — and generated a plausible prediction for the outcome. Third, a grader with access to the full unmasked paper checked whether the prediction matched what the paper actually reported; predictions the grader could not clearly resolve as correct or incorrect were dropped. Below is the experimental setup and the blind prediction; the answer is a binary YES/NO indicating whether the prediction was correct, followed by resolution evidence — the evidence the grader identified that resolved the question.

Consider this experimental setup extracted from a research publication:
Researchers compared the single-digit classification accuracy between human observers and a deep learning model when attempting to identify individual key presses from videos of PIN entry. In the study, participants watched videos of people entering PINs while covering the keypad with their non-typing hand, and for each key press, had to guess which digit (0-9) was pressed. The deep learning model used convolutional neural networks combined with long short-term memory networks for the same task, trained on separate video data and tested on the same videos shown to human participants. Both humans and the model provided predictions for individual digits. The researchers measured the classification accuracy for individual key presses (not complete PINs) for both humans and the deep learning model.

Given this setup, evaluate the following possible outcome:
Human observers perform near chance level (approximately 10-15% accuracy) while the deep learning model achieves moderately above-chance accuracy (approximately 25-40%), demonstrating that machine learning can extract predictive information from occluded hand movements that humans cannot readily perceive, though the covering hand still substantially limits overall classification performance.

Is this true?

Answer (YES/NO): NO